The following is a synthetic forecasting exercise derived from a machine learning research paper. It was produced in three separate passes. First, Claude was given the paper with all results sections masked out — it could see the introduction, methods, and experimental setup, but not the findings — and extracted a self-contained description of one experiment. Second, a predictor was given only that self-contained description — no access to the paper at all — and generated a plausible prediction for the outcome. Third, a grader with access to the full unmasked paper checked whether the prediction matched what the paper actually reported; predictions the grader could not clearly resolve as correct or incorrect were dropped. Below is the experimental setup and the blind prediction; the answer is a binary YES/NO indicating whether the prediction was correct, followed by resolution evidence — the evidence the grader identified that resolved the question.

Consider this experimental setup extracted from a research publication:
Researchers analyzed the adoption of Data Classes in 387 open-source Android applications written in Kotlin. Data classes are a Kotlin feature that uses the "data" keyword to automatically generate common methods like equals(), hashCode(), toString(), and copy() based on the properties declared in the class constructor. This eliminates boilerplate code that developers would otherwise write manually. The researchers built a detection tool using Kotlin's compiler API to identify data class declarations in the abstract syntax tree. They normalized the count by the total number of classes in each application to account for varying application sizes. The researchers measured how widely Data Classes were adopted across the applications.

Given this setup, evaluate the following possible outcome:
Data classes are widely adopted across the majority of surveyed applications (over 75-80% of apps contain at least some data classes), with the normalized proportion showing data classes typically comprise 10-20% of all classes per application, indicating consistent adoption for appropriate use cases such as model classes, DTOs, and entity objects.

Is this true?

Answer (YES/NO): NO